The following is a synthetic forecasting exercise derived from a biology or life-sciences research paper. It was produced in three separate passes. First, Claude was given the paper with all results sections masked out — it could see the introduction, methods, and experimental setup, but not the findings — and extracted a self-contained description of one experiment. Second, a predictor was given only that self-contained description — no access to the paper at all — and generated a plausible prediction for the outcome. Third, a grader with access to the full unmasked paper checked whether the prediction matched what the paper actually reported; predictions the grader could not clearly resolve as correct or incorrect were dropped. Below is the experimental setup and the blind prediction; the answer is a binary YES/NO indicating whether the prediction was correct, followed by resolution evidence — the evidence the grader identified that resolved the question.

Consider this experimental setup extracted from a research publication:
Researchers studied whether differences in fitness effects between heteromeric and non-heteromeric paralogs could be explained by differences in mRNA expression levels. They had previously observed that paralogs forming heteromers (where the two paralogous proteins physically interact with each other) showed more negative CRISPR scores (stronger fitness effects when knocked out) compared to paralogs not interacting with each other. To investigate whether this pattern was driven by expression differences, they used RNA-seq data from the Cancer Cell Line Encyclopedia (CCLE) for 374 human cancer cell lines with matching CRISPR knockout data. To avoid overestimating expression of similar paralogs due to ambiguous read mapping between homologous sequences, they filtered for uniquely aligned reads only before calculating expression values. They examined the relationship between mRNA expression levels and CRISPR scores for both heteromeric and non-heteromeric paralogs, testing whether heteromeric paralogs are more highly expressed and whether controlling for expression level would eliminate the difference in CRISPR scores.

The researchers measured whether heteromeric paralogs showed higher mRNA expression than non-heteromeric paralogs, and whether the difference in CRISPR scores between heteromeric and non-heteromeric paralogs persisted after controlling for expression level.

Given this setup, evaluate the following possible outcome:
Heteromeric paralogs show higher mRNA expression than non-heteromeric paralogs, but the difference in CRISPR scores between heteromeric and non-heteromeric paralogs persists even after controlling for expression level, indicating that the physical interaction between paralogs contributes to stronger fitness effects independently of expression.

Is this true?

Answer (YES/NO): NO